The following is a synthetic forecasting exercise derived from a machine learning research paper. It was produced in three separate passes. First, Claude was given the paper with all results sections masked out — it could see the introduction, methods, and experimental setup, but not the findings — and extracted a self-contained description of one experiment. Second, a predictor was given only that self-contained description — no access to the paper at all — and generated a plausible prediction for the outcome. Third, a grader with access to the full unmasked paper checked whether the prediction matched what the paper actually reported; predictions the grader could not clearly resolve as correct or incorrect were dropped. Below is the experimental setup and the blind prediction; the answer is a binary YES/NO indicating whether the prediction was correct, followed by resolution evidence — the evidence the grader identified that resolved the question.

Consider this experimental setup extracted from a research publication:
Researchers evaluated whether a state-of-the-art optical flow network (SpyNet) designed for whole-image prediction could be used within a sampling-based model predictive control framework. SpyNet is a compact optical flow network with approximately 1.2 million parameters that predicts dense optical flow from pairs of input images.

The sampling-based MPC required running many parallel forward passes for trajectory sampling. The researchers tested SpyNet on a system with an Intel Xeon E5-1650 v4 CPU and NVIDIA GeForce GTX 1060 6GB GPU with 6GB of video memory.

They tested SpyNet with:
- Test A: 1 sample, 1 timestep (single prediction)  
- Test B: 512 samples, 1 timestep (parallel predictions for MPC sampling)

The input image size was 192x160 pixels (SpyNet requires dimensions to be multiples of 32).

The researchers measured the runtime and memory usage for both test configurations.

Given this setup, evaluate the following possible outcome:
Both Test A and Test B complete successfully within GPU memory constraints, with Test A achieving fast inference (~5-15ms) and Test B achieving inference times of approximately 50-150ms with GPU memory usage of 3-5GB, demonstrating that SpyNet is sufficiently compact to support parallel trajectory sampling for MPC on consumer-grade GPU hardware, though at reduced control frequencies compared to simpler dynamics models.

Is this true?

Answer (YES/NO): NO